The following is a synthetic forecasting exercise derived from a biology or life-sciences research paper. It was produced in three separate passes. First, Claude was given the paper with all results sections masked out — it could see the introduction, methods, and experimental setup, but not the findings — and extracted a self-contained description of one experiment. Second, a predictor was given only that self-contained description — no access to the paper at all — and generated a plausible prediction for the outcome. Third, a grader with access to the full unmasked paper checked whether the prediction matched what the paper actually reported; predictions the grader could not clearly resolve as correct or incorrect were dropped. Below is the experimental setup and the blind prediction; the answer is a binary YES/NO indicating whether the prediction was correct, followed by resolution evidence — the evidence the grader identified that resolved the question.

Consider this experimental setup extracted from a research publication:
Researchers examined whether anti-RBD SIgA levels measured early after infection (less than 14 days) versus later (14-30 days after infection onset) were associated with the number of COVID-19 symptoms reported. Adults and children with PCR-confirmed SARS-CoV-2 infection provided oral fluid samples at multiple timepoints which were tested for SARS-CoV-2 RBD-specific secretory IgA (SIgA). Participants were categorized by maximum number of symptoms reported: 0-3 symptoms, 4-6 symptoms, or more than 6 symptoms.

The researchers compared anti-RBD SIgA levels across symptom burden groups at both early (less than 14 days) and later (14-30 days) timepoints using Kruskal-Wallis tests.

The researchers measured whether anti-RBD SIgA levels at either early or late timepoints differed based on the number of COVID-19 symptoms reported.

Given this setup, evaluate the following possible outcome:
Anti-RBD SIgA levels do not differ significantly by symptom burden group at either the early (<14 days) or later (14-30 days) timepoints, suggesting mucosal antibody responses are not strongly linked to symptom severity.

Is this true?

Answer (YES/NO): YES